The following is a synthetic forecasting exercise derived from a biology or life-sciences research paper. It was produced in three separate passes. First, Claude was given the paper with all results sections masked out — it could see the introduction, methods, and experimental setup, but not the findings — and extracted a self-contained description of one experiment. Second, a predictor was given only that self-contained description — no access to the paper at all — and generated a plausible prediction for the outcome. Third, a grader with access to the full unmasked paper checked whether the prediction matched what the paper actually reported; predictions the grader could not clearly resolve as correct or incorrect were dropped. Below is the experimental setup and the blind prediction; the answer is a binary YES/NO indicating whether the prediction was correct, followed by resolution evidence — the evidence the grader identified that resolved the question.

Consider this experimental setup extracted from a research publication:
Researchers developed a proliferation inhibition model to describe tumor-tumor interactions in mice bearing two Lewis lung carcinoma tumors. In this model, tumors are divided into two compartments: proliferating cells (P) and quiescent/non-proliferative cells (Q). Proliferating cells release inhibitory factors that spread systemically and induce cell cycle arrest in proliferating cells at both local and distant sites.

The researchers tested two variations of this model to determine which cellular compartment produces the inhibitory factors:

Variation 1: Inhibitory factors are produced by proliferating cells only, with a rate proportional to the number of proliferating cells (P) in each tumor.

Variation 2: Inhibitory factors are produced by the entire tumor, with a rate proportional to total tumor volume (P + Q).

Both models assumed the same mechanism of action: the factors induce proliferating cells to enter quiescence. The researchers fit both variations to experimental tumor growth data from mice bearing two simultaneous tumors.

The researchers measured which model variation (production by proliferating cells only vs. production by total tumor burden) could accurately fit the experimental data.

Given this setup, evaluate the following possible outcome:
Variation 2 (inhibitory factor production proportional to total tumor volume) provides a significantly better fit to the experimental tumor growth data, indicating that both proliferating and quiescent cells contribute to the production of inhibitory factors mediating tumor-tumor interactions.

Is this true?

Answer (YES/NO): NO